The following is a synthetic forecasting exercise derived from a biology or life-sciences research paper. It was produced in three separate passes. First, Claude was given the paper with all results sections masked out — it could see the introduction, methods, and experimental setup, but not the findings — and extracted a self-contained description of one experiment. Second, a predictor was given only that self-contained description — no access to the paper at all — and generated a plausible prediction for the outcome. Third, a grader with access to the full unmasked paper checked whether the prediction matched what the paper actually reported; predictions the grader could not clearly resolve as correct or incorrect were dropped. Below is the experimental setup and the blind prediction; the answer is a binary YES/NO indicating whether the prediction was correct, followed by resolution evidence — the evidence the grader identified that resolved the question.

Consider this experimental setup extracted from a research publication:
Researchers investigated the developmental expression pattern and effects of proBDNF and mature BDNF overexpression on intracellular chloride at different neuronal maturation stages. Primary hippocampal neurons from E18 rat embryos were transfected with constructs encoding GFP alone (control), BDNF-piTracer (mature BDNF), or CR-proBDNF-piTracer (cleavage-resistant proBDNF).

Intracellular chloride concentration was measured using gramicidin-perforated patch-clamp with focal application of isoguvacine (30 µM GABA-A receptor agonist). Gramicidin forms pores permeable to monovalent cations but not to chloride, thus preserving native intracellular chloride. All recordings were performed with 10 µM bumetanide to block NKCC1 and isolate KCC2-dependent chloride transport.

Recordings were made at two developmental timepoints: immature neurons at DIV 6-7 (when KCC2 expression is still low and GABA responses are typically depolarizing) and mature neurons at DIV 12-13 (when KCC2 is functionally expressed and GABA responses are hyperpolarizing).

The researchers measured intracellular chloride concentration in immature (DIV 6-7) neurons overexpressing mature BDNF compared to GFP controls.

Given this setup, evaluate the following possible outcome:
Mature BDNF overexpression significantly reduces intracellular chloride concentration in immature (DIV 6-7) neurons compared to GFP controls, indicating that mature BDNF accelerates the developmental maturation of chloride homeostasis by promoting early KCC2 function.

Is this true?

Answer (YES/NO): NO